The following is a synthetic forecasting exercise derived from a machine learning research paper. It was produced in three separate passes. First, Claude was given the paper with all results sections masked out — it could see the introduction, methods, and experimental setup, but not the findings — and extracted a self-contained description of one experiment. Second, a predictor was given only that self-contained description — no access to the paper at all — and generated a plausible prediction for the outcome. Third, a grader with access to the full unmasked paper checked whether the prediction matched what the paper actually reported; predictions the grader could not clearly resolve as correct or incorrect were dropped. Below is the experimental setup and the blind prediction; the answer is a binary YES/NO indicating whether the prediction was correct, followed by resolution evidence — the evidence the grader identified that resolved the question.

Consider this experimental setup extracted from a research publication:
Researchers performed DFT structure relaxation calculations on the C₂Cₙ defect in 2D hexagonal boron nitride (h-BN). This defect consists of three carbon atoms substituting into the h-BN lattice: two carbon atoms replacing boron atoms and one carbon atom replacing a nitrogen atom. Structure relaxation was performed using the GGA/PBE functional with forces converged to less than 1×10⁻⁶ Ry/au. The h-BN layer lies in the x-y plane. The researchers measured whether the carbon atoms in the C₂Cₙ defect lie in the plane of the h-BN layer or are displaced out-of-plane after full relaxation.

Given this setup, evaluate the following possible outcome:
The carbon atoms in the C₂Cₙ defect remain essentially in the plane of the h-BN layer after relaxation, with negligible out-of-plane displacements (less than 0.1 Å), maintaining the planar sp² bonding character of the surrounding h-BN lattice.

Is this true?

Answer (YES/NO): YES